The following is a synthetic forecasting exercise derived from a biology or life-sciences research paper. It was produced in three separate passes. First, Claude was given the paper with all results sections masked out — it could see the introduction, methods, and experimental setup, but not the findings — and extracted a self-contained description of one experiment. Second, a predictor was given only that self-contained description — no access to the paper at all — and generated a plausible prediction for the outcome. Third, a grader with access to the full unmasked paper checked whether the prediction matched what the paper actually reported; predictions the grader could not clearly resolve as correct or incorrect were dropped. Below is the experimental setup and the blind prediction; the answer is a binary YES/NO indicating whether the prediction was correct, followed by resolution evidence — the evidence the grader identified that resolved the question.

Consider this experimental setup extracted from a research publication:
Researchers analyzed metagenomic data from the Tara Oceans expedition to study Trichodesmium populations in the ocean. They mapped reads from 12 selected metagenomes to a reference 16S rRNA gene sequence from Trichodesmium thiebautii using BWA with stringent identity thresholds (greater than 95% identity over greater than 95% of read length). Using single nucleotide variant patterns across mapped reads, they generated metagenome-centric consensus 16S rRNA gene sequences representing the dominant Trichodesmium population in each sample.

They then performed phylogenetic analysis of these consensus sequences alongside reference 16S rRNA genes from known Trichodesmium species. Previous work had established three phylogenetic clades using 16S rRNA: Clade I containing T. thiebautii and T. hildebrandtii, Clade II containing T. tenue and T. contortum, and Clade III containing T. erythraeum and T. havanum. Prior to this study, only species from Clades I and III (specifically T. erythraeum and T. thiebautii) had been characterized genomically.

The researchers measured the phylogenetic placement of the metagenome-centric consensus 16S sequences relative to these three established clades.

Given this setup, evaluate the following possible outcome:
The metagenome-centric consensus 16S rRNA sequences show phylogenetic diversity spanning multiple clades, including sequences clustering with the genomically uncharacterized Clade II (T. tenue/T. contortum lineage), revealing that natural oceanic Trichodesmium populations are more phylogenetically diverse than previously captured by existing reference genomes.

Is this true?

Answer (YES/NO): YES